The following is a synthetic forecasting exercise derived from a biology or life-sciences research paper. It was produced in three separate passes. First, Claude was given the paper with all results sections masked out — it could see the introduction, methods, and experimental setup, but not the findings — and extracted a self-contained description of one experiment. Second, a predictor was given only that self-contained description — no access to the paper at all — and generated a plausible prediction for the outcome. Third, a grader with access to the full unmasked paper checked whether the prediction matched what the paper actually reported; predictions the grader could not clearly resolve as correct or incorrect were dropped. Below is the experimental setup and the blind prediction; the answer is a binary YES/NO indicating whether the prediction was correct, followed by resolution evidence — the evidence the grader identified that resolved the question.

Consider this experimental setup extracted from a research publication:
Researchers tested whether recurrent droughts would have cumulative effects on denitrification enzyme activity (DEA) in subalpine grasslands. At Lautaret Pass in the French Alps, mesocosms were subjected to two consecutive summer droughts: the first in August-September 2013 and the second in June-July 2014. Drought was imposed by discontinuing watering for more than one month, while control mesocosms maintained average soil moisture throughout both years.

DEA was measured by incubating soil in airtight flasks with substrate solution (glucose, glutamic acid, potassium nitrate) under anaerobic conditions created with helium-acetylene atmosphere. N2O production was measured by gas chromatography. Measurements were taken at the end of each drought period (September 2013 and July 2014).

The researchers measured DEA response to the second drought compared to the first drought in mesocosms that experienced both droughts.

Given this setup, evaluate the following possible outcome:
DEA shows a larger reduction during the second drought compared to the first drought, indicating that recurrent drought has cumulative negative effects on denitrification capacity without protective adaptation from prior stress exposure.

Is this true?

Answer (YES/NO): YES